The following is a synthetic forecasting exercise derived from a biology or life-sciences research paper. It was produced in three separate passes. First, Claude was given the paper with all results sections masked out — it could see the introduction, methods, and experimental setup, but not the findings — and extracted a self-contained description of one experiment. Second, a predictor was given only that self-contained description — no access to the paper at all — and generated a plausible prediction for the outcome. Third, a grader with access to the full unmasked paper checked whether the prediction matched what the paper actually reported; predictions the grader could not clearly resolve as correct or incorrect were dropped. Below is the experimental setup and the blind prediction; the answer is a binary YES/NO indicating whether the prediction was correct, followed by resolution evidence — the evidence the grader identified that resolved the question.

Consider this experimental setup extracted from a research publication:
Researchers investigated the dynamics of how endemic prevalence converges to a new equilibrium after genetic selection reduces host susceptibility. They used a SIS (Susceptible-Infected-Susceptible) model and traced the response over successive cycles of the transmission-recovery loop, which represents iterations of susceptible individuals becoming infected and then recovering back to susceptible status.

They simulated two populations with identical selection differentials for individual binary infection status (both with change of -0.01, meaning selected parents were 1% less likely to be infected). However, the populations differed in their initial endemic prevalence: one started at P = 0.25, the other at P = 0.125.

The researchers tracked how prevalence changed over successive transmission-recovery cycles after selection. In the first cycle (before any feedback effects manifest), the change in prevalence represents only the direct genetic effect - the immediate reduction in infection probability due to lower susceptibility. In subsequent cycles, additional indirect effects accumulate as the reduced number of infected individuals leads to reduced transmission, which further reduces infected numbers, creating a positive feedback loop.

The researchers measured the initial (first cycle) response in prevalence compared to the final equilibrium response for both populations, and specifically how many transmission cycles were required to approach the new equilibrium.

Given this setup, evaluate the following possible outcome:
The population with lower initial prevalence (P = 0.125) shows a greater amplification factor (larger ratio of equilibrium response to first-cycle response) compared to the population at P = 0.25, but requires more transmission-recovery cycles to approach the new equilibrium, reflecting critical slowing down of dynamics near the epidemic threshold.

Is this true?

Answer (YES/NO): YES